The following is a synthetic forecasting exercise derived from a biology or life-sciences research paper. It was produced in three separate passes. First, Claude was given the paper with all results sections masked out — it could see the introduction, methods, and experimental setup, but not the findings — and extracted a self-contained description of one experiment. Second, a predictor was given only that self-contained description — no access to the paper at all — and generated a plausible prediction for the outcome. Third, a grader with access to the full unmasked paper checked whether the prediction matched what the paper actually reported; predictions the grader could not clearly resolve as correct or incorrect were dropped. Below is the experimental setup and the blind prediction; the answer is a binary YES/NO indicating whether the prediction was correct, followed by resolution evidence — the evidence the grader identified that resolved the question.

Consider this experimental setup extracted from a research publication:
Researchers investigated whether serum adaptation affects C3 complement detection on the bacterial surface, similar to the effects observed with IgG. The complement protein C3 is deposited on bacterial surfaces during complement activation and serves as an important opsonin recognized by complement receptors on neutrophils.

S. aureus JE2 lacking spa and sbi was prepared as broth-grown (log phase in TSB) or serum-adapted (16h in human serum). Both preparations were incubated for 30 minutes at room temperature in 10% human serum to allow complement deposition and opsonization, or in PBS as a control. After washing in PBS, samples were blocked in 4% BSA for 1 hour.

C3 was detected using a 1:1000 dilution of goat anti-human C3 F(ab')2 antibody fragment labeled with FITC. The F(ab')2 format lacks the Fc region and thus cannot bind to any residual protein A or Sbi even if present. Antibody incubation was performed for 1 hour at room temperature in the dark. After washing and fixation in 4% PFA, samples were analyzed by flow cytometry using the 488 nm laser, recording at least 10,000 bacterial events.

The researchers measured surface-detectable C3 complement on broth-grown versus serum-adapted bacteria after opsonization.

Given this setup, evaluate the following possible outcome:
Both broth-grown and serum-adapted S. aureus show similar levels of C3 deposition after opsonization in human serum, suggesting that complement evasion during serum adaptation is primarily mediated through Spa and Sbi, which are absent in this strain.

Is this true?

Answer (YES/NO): NO